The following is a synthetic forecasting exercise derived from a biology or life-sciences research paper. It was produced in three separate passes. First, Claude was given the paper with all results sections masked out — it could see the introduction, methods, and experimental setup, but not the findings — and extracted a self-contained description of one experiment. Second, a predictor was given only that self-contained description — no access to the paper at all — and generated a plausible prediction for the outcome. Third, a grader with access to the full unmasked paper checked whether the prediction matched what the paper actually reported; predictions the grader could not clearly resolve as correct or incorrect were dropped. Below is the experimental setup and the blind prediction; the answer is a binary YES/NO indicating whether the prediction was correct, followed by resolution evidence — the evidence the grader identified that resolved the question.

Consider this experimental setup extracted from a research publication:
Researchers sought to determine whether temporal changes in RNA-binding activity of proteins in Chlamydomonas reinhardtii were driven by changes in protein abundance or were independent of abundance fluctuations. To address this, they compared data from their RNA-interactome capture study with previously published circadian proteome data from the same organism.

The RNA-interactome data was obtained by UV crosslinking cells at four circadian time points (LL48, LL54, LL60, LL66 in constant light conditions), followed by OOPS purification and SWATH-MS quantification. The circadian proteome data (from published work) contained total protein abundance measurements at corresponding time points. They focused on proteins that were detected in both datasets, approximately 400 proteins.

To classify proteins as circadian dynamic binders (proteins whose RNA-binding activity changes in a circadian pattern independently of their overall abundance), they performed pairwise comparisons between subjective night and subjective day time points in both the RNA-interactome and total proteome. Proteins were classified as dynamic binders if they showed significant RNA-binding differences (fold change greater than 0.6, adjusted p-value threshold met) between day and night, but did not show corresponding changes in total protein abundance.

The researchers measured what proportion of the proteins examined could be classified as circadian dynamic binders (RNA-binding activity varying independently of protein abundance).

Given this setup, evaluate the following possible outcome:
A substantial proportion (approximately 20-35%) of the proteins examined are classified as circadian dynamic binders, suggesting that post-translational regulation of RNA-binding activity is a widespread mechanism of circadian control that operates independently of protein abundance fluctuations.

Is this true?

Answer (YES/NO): NO